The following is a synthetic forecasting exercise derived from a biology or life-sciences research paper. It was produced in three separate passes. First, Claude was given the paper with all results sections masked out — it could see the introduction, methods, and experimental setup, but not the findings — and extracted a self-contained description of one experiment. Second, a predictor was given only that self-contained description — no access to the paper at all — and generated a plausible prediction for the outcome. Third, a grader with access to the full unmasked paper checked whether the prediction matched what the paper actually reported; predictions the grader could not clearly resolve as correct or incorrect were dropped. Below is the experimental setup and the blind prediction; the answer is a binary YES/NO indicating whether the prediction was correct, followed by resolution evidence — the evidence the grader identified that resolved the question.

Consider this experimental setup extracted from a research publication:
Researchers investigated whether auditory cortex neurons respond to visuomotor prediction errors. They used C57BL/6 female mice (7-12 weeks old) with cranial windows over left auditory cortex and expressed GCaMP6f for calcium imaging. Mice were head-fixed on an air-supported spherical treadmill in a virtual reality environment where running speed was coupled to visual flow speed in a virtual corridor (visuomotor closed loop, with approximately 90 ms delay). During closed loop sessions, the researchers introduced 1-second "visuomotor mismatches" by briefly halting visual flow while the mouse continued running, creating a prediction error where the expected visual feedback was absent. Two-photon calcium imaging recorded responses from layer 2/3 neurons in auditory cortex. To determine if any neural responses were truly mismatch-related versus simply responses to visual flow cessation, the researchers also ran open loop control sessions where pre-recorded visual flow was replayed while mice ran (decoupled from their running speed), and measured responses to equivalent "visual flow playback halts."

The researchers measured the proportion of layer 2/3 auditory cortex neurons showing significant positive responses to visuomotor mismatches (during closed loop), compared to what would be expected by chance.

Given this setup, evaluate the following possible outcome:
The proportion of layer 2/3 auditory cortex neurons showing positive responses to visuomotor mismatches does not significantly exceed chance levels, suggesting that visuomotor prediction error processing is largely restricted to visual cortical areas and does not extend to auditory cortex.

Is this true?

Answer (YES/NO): YES